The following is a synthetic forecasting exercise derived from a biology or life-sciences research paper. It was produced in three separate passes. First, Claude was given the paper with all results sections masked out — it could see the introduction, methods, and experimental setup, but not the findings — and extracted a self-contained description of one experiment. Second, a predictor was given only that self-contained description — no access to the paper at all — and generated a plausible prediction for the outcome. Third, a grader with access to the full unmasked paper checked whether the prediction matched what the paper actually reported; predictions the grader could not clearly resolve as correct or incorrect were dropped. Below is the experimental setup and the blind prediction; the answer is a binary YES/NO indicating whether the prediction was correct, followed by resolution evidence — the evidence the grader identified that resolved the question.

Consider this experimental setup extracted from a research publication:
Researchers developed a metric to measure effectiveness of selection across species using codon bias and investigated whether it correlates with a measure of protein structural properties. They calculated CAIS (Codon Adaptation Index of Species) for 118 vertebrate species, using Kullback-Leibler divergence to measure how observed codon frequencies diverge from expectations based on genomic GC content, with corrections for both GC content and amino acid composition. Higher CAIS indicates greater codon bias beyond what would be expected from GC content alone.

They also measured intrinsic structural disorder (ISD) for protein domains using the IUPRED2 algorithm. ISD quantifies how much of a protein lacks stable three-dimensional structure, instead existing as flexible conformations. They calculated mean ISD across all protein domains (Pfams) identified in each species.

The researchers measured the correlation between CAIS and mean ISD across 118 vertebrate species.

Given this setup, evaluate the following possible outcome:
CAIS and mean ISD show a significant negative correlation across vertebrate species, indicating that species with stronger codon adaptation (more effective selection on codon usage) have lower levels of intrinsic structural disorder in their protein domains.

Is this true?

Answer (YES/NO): NO